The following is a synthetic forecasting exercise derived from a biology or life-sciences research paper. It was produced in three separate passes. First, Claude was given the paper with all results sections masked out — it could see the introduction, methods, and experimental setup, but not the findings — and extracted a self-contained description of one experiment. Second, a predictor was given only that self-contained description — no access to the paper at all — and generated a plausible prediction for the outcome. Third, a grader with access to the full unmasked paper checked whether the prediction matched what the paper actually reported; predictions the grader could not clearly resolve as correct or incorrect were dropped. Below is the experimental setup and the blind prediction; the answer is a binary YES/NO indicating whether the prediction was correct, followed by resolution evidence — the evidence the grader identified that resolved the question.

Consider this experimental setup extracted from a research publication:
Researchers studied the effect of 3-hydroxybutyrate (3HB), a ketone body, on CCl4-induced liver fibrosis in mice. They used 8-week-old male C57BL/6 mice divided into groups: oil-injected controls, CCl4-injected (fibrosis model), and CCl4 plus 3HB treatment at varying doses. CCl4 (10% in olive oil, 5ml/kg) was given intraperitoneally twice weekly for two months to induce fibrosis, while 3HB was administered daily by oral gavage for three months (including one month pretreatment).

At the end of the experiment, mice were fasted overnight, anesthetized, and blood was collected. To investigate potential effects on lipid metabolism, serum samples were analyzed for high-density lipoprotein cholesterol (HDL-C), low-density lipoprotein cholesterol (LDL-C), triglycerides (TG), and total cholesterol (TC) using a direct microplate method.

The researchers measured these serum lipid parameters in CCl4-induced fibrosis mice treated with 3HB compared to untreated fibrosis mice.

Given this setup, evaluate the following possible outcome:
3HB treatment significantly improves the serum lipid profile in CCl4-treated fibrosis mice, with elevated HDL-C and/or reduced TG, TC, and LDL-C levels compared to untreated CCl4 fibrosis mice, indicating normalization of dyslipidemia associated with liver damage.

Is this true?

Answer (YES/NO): YES